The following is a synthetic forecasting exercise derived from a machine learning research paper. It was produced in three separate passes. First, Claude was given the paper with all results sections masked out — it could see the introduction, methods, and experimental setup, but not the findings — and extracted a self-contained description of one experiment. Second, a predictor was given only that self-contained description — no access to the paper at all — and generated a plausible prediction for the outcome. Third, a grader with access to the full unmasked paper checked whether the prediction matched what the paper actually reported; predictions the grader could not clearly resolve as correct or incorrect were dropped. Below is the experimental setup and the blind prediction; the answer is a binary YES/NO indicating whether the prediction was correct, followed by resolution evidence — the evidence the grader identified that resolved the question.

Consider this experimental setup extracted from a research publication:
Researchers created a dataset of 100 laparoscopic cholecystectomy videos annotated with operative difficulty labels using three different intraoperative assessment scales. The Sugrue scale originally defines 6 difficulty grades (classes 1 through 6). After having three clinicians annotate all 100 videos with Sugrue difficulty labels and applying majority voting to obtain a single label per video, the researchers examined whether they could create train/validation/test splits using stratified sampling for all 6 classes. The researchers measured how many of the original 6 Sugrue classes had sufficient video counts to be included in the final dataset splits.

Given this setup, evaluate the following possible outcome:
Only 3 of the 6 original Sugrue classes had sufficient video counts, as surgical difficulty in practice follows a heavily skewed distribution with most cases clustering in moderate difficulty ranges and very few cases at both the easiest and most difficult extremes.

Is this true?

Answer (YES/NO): NO